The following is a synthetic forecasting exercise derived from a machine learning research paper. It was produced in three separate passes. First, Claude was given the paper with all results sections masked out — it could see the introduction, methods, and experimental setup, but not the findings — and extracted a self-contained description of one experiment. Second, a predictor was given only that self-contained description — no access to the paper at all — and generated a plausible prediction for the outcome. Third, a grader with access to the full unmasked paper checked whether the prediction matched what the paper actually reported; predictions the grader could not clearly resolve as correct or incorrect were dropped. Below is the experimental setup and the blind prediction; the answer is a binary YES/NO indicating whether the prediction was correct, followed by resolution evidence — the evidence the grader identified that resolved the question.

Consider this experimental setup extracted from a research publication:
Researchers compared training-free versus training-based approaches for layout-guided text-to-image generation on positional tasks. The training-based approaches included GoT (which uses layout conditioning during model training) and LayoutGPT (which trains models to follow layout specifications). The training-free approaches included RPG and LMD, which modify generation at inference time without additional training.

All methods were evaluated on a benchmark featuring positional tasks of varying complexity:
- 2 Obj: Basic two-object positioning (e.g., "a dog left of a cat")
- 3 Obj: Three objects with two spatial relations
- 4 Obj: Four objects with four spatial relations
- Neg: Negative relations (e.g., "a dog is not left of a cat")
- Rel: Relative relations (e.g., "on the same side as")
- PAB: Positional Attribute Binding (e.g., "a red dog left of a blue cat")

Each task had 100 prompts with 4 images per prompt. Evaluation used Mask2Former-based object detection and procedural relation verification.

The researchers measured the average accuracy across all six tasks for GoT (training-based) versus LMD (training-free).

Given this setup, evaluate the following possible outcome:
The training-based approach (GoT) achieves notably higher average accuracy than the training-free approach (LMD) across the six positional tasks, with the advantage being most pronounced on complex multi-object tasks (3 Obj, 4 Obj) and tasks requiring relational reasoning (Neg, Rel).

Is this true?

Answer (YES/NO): NO